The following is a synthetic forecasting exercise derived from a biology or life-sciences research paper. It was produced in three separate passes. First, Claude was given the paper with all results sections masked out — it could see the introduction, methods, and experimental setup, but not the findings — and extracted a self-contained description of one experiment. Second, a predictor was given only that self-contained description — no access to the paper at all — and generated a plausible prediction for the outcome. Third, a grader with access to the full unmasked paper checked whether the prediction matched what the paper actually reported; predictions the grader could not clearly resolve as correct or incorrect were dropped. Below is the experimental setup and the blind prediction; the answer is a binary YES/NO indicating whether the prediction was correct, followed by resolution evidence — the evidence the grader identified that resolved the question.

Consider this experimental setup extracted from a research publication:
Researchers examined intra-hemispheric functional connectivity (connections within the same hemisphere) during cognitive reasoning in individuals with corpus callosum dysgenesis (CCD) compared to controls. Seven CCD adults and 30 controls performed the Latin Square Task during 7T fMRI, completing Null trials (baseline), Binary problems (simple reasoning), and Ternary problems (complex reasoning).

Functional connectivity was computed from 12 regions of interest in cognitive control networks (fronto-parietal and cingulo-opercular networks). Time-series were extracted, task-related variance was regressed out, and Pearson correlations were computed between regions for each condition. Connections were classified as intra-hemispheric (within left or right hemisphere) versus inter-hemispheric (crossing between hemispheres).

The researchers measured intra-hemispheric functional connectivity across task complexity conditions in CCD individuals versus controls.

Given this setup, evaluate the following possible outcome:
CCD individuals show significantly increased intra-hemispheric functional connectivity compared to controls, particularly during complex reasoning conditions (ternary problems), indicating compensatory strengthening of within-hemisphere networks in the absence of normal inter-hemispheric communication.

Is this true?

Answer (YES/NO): NO